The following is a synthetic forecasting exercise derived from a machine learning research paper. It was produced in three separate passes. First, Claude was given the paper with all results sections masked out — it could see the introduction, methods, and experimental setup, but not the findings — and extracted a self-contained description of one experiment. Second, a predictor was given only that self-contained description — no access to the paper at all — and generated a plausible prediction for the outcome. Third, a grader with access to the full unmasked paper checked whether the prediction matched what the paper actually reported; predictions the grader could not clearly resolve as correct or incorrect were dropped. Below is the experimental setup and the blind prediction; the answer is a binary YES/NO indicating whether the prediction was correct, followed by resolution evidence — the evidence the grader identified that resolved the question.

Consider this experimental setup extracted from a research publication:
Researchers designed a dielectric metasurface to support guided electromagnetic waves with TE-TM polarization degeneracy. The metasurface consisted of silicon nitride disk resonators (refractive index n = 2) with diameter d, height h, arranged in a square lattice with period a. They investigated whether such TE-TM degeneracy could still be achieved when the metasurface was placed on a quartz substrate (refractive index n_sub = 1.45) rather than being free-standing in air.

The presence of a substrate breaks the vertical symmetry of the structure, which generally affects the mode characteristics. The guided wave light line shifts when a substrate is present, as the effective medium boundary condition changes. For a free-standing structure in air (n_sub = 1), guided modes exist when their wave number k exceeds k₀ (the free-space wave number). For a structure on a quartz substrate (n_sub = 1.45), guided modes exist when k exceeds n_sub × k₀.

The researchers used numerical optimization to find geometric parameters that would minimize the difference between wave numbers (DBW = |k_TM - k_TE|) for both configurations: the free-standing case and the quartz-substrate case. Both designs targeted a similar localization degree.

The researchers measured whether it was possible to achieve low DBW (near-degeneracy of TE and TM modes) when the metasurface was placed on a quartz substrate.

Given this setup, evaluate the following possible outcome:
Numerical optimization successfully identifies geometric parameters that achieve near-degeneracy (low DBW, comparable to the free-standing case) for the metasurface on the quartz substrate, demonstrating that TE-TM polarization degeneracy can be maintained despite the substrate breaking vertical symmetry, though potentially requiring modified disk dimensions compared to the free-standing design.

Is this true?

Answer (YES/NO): YES